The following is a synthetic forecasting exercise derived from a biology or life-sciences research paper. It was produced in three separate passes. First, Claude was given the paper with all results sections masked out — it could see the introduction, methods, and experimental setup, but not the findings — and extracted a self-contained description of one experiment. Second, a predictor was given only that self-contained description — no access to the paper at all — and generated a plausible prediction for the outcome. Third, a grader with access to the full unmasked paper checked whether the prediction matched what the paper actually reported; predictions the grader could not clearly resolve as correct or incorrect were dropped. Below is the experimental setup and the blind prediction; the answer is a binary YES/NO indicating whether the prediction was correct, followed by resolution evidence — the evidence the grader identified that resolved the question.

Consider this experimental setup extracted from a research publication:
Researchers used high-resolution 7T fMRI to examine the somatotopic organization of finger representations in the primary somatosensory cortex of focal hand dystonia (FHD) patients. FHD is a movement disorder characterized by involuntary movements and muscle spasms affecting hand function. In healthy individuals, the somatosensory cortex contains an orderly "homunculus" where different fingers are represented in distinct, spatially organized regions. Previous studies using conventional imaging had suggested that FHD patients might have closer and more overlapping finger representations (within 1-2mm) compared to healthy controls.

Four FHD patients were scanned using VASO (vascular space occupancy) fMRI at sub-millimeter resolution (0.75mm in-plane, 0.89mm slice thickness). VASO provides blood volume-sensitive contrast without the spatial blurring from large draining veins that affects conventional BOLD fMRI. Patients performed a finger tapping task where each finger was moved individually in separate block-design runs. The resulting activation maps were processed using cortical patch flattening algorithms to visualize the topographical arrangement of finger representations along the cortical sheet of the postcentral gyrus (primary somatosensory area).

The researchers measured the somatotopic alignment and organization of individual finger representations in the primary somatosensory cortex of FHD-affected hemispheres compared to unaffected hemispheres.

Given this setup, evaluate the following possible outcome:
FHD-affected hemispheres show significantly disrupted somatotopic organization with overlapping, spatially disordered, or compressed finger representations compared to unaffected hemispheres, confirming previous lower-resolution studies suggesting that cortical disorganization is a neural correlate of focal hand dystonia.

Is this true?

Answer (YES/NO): YES